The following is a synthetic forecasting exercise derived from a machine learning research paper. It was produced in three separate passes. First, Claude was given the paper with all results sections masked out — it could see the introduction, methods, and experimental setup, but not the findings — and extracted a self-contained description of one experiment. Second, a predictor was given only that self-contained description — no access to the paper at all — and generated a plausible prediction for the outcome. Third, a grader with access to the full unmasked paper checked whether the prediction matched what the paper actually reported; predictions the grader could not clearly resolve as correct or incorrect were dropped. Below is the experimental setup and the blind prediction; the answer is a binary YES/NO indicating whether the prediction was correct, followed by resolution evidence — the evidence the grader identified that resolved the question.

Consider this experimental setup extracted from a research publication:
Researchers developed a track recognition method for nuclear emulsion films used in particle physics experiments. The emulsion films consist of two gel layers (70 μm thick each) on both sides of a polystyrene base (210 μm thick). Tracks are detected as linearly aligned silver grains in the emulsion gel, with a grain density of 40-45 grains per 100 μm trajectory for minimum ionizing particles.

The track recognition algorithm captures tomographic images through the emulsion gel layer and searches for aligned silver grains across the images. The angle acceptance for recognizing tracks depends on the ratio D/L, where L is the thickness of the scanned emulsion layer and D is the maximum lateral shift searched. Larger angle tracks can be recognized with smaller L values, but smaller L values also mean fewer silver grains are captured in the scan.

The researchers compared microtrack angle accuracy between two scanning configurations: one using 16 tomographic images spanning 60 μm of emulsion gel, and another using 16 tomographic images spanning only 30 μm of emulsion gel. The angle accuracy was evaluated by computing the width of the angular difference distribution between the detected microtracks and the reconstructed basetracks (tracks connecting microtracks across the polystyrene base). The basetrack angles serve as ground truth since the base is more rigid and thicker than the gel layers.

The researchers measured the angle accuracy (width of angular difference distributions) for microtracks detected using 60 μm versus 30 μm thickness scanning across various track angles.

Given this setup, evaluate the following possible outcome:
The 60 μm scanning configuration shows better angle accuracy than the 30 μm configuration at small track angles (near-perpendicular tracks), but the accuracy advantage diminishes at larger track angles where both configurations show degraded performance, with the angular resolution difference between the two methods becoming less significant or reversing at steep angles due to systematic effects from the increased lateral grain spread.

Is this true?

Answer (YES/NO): NO